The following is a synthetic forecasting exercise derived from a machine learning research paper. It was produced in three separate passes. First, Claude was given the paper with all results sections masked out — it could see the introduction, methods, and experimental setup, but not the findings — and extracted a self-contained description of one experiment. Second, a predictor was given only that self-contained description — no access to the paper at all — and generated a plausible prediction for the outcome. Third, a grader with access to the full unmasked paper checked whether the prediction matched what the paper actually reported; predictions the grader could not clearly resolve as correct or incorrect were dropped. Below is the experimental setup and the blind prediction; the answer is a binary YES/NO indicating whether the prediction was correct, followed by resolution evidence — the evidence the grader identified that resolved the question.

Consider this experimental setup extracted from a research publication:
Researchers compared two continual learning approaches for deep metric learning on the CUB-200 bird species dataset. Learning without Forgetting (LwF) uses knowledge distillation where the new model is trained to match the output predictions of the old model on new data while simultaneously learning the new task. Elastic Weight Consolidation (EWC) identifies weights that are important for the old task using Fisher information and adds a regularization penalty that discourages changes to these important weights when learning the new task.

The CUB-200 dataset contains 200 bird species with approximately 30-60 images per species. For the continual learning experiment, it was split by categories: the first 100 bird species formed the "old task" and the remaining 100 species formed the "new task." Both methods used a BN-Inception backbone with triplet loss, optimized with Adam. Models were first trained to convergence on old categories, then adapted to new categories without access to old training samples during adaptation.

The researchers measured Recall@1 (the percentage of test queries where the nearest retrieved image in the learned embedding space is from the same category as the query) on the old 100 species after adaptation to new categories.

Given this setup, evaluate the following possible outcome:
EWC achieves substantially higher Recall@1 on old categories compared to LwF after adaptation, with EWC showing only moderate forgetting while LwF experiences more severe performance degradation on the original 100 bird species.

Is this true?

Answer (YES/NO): NO